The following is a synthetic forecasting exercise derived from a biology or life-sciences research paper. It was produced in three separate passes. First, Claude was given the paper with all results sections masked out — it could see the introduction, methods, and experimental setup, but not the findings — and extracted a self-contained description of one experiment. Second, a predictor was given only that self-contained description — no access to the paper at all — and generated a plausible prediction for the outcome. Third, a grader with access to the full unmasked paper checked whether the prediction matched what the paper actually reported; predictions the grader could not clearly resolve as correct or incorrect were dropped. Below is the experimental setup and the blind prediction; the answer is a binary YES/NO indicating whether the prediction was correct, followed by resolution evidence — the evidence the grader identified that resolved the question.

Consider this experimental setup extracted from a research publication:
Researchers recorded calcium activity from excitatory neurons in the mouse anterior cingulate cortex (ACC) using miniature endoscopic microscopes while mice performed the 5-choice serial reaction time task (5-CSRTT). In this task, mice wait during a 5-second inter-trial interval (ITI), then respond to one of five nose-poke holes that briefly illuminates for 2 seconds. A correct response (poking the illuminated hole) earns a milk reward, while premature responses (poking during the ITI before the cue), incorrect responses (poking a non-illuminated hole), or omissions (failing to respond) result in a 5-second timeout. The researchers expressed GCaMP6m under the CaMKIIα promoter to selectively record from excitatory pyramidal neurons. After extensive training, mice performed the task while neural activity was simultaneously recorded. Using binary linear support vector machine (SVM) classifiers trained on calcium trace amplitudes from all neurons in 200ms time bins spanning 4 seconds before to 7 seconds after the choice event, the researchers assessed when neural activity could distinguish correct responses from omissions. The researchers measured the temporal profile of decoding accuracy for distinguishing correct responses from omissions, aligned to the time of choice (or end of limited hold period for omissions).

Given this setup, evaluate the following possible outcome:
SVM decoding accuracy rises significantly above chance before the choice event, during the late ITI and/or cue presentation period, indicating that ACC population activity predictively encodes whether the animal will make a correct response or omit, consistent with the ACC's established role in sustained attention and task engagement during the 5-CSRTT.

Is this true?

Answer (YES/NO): NO